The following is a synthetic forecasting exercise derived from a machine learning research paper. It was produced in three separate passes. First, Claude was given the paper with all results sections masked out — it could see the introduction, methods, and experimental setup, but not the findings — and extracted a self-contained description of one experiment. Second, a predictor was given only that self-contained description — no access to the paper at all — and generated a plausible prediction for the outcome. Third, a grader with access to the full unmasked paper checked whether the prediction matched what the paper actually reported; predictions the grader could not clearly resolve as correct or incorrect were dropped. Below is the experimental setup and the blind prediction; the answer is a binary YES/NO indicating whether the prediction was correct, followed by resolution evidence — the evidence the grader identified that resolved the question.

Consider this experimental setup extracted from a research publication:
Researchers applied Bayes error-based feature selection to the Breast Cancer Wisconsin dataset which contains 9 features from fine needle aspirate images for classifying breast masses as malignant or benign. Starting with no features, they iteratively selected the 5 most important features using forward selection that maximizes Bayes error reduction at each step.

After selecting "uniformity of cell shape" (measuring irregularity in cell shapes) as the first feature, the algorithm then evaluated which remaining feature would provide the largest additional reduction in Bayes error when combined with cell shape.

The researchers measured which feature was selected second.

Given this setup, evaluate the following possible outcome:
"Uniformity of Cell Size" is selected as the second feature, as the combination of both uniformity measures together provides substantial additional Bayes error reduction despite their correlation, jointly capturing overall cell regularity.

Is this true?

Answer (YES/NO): NO